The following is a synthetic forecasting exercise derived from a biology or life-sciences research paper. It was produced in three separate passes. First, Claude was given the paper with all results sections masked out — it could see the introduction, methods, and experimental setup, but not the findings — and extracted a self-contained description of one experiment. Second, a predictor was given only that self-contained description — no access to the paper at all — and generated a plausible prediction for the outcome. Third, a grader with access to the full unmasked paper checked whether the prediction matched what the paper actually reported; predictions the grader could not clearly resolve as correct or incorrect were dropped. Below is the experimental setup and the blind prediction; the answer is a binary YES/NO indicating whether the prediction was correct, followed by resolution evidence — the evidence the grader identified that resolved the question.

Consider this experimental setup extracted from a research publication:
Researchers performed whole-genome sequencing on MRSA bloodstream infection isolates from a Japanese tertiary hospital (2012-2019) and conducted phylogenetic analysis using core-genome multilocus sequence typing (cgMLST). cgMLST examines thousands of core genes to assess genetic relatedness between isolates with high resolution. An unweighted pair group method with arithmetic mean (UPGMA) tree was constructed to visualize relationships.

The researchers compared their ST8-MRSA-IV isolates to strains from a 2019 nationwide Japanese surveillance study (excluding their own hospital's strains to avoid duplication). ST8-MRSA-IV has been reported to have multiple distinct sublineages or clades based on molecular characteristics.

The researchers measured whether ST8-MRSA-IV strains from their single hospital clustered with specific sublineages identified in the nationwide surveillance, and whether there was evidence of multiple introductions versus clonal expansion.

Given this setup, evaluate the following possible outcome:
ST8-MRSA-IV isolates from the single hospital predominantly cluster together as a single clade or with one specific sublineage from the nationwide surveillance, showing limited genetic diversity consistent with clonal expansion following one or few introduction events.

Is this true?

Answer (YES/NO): NO